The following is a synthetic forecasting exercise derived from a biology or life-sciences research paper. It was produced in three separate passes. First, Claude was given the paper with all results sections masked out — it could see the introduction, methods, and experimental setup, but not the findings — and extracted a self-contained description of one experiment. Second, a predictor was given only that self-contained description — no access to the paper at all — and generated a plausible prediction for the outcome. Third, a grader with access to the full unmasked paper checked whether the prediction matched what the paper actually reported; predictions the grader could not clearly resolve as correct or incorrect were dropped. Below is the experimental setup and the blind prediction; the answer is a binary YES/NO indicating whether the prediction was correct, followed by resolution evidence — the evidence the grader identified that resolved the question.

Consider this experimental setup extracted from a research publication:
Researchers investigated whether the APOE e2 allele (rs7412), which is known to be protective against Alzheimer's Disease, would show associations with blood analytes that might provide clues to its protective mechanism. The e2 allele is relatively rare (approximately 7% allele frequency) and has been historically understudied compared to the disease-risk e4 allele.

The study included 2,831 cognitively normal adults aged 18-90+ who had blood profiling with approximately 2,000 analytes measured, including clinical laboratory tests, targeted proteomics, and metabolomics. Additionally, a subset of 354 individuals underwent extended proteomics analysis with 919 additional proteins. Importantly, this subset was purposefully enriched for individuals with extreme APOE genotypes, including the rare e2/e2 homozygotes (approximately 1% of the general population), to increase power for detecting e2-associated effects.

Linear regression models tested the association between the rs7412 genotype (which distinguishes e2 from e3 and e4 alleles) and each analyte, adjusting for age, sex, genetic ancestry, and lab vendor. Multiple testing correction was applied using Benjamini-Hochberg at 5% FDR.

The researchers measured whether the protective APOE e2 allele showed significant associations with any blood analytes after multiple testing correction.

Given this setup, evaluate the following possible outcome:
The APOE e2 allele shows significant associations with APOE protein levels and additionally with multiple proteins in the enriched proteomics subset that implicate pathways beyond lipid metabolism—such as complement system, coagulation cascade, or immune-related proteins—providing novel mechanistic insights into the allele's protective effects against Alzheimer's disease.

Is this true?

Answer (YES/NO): NO